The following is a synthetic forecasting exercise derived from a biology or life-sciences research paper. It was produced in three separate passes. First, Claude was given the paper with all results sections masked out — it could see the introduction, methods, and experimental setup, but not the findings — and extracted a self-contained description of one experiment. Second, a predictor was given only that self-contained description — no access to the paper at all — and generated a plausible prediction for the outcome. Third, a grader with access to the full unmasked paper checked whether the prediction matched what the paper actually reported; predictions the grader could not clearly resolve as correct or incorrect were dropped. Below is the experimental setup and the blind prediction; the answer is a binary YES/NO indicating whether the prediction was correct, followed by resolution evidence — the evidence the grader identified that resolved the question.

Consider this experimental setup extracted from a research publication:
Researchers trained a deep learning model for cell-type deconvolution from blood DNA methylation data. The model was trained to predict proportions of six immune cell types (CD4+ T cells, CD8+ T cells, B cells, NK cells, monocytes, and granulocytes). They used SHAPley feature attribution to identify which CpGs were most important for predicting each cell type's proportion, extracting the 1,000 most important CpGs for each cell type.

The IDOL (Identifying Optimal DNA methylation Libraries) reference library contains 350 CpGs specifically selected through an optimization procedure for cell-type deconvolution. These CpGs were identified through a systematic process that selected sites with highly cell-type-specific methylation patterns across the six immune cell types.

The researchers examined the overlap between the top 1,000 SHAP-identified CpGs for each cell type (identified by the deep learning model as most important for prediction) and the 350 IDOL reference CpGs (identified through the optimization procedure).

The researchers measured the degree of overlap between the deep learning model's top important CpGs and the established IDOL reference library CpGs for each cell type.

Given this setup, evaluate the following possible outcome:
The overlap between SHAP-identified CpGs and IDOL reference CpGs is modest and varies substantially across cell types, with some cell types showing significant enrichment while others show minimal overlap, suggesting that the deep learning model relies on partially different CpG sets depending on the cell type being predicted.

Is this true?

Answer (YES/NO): NO